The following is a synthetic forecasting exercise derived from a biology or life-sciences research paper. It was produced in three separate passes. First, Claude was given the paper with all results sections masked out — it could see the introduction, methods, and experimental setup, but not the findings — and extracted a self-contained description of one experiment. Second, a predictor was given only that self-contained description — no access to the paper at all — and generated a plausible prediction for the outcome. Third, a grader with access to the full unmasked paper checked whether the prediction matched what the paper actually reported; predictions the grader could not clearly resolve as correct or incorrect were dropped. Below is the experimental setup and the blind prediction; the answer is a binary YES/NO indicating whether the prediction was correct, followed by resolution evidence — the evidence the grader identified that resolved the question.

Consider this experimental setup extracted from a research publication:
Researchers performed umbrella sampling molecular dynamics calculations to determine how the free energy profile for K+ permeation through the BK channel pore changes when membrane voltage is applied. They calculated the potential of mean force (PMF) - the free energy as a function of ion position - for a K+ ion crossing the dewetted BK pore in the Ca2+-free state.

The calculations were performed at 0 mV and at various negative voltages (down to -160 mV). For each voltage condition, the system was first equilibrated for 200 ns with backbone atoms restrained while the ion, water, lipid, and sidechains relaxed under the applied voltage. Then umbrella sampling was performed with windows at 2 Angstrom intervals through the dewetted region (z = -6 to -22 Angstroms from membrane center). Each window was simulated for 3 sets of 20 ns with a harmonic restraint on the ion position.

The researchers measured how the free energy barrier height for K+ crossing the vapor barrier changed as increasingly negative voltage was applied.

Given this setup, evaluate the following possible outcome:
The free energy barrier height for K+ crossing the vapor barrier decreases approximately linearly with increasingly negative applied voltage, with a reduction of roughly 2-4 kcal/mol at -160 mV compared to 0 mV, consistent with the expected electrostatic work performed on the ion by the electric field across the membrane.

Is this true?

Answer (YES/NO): NO